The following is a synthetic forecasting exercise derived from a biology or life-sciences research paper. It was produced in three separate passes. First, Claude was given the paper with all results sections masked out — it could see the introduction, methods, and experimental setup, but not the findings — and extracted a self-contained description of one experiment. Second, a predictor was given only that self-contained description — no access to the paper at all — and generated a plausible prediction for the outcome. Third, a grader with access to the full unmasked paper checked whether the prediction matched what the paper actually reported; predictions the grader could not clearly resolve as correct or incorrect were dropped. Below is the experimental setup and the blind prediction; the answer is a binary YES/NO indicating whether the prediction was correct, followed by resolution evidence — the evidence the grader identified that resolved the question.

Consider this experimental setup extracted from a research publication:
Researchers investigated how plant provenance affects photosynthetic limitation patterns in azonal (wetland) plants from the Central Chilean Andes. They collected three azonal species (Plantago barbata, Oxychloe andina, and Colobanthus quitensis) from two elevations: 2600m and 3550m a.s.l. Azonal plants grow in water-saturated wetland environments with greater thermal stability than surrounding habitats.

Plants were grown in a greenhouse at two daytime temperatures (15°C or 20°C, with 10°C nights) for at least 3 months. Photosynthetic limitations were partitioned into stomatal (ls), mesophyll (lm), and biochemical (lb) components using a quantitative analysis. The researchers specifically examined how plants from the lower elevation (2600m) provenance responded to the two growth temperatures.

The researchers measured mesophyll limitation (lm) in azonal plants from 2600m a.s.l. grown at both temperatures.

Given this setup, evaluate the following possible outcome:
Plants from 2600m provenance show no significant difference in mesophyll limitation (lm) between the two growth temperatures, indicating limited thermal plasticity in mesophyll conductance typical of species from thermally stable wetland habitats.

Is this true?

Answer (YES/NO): NO